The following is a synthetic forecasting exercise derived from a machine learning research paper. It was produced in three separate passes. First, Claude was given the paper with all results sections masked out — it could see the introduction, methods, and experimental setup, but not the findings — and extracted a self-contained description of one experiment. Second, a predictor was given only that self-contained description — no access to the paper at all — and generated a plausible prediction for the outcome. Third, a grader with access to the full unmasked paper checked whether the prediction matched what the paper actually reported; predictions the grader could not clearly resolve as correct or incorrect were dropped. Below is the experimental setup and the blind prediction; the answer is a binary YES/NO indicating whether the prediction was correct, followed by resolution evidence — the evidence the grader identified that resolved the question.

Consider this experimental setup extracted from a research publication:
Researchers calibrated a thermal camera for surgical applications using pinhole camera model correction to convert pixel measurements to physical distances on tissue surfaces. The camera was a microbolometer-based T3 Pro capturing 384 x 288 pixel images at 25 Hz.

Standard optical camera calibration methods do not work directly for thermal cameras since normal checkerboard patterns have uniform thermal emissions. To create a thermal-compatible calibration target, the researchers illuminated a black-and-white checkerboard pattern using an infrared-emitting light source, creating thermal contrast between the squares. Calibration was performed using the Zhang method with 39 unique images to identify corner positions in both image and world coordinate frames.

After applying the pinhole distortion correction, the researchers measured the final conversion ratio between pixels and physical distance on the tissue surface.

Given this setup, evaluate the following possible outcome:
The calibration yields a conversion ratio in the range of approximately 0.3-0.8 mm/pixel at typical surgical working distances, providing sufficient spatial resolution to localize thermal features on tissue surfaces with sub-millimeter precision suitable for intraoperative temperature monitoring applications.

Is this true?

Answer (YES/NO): NO